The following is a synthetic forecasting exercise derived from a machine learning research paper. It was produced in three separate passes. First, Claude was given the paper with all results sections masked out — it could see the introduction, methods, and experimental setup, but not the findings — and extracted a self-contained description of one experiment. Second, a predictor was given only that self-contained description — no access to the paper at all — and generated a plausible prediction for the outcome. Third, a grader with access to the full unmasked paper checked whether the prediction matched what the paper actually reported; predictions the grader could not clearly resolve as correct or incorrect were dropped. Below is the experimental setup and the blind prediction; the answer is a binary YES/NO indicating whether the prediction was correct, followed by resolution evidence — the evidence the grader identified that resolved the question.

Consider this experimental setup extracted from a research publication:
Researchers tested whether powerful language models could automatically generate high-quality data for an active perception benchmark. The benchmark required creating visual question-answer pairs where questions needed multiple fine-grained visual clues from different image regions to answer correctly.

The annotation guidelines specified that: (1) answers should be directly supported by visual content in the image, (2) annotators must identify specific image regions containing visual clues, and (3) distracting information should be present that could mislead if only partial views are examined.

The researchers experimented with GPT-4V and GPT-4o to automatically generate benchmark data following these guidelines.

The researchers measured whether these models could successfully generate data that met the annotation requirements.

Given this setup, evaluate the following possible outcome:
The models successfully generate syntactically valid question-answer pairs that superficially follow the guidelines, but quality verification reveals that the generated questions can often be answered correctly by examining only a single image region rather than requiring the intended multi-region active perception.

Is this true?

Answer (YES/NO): NO